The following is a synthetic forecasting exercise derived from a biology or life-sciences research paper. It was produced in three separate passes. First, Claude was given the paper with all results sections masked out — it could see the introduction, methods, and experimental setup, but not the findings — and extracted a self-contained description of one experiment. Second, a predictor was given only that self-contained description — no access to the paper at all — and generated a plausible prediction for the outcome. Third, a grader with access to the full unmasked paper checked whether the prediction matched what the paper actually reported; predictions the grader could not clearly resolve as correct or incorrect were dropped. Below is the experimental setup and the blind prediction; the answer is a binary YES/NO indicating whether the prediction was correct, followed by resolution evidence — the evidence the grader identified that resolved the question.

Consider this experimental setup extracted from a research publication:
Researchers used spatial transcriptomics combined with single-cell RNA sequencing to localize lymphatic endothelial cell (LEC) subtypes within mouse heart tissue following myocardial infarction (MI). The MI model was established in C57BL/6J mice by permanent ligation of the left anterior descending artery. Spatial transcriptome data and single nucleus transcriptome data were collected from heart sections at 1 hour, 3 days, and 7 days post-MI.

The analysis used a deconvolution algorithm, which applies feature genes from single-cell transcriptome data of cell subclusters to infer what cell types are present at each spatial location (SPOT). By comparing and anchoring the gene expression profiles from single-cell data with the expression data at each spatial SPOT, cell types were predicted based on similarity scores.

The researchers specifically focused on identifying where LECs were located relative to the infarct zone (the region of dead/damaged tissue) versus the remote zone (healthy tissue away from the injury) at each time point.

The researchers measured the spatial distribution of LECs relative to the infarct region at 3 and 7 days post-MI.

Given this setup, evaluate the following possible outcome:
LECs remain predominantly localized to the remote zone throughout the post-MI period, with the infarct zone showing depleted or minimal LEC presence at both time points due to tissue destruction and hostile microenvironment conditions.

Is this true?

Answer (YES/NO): NO